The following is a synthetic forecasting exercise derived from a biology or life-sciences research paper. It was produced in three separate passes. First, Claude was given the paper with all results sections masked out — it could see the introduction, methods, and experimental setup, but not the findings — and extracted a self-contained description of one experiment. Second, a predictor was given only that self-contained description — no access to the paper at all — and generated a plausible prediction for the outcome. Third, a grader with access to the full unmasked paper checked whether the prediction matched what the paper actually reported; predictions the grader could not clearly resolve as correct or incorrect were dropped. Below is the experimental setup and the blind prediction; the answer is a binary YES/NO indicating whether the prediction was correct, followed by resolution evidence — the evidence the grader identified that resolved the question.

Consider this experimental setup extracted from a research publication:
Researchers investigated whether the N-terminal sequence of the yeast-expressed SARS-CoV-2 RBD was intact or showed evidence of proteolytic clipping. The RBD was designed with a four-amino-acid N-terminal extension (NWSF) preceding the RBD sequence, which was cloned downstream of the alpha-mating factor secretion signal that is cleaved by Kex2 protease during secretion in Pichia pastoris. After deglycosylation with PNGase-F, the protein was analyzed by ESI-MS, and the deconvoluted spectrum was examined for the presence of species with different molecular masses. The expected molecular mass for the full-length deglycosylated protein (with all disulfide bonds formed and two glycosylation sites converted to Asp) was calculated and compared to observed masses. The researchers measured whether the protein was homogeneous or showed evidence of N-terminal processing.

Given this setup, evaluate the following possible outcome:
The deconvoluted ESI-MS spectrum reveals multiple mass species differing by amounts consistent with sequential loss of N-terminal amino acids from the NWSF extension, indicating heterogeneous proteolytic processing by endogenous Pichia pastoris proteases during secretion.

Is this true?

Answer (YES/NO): NO